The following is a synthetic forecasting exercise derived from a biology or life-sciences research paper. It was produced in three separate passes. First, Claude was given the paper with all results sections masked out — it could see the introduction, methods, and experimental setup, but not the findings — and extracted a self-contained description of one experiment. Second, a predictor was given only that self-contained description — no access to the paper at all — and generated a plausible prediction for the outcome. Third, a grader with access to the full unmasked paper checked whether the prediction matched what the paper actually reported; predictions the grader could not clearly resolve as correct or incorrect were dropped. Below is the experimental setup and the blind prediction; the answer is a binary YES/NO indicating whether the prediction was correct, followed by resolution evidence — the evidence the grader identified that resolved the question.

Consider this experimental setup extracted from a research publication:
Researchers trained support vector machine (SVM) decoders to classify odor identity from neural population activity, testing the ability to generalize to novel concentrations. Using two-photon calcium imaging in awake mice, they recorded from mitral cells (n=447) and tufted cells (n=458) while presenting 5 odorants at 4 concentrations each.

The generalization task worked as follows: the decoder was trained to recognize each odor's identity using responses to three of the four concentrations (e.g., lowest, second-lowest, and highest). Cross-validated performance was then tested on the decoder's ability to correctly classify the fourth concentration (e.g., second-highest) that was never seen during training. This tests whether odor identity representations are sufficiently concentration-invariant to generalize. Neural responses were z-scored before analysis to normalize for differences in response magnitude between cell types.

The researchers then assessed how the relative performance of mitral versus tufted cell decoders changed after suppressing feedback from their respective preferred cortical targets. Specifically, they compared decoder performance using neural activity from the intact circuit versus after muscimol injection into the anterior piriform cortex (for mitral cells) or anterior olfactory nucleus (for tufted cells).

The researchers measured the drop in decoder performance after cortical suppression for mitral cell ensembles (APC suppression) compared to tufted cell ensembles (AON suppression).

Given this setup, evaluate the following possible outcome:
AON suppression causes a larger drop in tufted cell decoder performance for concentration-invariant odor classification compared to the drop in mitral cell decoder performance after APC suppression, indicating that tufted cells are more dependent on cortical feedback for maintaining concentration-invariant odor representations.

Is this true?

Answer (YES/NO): NO